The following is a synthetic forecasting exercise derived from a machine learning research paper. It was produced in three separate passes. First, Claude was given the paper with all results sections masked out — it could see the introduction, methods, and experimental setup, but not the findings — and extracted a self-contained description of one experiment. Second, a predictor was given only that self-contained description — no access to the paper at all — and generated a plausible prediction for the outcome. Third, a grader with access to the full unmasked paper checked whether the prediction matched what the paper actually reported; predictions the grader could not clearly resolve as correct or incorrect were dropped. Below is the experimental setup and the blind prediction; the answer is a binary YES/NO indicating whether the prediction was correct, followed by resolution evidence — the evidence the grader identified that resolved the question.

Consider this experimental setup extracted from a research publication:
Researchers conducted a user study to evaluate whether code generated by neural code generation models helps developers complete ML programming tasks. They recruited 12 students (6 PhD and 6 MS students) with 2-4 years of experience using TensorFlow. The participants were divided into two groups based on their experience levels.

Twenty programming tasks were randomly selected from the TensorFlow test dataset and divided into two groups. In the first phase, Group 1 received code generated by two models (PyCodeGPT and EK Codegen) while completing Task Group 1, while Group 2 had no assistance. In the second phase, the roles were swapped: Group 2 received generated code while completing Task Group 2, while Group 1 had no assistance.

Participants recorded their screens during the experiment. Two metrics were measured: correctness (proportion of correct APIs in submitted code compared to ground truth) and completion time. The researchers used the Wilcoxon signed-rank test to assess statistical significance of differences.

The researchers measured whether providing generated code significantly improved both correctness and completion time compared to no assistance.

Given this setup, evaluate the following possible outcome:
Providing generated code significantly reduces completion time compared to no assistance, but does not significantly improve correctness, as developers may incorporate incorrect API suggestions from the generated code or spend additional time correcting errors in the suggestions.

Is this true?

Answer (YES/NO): NO